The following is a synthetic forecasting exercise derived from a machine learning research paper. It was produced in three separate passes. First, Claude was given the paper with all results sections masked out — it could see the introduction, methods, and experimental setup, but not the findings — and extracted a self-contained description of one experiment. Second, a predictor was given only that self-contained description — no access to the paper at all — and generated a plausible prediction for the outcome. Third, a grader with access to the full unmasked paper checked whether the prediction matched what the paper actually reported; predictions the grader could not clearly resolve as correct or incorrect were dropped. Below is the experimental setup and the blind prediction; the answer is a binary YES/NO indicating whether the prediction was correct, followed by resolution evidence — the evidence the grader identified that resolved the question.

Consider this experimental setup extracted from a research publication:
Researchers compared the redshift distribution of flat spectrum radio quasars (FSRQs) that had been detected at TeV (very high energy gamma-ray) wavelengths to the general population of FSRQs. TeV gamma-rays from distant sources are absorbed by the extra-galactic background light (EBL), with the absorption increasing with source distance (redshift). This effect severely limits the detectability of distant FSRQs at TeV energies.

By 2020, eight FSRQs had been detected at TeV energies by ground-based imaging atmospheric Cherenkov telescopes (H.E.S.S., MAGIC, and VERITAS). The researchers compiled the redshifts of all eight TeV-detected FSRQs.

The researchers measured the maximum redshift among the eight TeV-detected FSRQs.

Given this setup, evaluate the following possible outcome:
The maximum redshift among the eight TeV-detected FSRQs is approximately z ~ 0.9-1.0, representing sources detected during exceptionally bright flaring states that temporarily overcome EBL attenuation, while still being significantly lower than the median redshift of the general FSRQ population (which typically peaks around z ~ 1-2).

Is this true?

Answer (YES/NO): YES